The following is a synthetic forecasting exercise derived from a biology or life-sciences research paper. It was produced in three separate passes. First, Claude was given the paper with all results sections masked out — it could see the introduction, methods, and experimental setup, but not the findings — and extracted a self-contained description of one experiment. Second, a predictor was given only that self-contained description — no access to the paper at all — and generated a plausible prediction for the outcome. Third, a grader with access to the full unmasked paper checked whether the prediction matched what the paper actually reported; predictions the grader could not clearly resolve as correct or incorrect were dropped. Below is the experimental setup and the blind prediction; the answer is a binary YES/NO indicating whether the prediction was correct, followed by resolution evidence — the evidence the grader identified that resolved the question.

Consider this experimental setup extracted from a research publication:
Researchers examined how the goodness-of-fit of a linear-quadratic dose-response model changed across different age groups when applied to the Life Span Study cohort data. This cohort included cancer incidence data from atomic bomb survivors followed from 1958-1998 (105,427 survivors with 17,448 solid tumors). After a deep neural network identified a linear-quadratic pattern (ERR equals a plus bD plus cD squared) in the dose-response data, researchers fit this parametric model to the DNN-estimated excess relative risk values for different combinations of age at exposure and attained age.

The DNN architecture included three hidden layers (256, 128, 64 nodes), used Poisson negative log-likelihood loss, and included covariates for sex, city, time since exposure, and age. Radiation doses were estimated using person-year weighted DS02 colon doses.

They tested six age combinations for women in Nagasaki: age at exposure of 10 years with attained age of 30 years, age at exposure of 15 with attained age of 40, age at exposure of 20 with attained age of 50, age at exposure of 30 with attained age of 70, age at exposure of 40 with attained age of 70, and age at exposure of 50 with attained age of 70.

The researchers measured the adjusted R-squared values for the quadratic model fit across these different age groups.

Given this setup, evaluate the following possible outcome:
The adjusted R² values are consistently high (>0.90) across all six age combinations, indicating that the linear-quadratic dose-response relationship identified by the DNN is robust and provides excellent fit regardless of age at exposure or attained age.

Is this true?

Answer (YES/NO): YES